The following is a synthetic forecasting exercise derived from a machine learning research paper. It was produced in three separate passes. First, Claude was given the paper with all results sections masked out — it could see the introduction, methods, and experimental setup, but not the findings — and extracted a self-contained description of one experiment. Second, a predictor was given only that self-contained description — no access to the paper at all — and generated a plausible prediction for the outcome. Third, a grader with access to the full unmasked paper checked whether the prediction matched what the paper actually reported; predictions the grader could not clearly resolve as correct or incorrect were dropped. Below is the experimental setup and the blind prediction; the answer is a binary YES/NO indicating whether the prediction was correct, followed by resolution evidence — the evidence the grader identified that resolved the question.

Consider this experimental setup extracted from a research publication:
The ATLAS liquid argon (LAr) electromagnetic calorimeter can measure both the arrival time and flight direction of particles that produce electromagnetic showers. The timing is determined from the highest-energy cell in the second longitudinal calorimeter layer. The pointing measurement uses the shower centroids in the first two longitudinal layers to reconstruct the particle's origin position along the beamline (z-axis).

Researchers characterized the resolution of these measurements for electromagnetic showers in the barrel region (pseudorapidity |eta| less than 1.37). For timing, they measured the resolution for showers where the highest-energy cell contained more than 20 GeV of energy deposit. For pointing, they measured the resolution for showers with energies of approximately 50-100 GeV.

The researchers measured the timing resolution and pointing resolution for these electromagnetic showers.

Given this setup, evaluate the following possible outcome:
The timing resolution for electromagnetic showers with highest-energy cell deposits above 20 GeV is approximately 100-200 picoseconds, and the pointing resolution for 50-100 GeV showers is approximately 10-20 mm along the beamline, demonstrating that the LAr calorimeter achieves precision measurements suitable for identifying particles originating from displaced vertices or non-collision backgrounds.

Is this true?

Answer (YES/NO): YES